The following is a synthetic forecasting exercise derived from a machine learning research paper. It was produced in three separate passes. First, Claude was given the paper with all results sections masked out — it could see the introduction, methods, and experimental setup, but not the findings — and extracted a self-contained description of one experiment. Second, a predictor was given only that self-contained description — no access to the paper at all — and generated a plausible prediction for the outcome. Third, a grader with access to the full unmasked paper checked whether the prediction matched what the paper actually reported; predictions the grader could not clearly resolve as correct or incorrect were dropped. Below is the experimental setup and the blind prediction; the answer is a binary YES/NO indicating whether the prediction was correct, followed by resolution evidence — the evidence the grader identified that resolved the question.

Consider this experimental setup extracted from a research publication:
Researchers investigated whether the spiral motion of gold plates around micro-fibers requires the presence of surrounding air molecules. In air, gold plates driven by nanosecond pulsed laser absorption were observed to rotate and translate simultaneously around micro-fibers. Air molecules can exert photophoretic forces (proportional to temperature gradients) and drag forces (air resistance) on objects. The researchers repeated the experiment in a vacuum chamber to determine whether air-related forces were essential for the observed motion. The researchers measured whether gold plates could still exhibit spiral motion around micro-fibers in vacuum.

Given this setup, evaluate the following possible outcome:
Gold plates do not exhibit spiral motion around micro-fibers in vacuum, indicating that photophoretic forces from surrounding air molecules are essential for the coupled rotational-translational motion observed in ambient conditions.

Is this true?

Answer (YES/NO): NO